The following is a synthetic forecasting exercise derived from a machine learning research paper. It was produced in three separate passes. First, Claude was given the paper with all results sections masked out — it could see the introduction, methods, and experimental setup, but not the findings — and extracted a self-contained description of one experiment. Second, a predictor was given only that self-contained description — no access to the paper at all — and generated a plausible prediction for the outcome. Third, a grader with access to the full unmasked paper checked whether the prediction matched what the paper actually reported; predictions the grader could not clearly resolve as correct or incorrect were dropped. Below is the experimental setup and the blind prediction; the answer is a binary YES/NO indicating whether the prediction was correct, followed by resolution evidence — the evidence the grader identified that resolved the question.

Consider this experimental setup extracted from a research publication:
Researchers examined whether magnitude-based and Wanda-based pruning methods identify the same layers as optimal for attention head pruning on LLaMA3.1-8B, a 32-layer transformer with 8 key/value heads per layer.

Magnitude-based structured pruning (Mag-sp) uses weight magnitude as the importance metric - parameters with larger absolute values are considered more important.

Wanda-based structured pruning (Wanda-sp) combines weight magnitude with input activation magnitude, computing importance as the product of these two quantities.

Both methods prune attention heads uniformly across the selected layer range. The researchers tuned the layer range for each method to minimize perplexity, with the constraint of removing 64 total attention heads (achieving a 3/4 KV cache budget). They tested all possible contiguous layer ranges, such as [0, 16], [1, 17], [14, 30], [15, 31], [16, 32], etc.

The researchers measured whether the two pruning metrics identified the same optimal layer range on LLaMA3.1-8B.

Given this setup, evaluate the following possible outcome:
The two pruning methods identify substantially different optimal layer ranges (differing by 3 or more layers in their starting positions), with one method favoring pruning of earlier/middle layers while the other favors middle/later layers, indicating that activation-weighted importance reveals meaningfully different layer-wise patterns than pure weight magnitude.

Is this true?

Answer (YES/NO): NO